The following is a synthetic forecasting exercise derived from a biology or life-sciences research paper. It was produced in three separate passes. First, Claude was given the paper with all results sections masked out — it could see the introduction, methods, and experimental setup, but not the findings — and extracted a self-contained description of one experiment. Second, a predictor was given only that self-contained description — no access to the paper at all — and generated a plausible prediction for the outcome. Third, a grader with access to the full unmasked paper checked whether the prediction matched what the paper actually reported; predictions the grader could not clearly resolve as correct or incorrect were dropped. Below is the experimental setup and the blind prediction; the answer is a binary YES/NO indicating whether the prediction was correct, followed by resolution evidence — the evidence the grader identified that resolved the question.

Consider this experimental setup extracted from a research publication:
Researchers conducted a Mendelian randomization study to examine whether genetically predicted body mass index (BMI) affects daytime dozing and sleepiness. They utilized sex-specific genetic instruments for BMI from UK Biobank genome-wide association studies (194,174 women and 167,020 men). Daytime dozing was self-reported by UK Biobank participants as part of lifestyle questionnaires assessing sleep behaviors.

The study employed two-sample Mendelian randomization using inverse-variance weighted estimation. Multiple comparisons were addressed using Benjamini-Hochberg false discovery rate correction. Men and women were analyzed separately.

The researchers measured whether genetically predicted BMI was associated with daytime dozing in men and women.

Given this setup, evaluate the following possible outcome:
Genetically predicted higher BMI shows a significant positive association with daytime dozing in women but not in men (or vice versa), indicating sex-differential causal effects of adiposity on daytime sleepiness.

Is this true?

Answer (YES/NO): NO